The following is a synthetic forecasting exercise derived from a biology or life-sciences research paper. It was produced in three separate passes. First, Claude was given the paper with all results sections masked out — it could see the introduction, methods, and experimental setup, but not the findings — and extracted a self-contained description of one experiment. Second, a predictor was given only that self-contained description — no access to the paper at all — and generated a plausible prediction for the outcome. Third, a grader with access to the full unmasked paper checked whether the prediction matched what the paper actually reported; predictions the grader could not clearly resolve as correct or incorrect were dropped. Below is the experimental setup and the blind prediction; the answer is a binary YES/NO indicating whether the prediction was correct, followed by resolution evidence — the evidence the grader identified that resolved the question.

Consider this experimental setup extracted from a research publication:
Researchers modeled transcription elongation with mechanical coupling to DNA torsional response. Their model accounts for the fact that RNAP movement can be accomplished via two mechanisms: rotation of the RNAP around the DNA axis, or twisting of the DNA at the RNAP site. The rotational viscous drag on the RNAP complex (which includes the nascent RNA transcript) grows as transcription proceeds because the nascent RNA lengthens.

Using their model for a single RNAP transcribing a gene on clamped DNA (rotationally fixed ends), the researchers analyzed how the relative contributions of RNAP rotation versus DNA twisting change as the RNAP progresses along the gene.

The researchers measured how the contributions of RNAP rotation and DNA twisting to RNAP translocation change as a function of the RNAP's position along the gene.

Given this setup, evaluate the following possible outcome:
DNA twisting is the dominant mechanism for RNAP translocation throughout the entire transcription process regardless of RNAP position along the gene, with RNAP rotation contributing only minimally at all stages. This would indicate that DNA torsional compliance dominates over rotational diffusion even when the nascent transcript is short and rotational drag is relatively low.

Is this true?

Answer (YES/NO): NO